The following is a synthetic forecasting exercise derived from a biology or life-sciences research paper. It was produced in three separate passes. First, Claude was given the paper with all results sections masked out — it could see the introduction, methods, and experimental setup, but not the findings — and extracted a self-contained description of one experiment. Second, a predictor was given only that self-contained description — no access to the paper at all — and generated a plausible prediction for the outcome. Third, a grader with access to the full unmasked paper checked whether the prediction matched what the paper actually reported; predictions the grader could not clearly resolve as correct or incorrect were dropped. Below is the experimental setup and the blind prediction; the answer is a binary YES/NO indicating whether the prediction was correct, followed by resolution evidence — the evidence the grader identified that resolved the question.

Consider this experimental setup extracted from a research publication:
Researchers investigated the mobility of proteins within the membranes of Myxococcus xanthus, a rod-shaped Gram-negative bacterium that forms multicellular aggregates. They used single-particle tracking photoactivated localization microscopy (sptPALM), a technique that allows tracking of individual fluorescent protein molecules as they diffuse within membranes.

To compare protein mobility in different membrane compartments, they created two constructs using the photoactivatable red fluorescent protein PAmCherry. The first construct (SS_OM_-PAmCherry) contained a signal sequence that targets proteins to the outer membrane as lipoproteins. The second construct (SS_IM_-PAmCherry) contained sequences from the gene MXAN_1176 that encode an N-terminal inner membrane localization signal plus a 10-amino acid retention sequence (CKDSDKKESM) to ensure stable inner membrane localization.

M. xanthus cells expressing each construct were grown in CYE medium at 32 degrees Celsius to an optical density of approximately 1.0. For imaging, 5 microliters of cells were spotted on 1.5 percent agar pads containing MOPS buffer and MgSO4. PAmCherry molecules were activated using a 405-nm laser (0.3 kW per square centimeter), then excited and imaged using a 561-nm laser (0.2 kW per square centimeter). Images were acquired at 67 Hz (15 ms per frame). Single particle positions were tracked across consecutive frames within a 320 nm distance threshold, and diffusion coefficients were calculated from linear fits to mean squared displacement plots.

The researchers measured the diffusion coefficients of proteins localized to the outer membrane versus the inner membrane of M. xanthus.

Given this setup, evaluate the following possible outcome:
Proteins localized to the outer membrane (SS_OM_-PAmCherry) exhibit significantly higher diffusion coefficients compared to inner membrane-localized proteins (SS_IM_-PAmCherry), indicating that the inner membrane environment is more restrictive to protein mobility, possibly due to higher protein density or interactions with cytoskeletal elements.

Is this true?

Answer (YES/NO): NO